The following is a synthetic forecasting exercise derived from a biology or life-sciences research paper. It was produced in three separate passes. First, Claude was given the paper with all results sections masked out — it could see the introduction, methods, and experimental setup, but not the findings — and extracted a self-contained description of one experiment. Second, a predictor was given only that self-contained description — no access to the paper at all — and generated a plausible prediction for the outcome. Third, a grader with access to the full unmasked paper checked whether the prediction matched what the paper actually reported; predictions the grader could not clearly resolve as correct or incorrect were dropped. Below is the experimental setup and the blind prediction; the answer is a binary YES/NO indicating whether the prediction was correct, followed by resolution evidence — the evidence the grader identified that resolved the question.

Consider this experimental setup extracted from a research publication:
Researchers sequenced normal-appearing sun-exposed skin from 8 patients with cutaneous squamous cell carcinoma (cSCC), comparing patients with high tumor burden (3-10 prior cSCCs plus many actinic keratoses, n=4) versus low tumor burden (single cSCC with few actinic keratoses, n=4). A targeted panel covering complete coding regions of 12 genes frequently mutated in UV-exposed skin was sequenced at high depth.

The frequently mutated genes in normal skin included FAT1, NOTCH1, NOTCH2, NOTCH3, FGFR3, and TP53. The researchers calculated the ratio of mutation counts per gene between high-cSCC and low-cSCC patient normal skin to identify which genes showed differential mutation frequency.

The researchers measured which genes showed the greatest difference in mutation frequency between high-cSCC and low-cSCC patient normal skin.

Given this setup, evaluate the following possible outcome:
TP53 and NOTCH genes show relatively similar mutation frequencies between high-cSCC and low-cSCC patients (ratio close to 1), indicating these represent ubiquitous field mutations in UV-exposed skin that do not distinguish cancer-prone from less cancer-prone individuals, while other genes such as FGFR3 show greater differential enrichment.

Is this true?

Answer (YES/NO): NO